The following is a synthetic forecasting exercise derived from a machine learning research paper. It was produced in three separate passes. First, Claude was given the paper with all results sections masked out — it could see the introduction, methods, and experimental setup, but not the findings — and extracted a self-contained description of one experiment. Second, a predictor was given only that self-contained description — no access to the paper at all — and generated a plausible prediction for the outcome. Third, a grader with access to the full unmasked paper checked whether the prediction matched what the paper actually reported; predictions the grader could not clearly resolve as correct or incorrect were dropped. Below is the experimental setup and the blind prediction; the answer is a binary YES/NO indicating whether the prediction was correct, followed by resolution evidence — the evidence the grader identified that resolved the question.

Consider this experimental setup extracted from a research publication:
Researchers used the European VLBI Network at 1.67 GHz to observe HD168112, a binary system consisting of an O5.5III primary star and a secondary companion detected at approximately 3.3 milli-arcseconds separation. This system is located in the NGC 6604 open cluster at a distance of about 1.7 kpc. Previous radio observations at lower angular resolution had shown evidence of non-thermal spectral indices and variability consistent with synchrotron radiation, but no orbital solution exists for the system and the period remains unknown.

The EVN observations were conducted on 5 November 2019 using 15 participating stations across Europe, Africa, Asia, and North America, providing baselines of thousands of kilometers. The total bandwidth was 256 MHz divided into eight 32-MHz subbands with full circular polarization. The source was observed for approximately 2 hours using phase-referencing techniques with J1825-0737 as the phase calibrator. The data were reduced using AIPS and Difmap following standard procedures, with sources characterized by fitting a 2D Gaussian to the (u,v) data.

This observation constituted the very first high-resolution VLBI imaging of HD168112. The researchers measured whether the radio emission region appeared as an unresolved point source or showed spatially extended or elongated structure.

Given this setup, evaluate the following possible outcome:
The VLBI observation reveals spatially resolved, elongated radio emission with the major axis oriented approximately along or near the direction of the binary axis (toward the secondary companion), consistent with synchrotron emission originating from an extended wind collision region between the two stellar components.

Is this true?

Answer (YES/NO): NO